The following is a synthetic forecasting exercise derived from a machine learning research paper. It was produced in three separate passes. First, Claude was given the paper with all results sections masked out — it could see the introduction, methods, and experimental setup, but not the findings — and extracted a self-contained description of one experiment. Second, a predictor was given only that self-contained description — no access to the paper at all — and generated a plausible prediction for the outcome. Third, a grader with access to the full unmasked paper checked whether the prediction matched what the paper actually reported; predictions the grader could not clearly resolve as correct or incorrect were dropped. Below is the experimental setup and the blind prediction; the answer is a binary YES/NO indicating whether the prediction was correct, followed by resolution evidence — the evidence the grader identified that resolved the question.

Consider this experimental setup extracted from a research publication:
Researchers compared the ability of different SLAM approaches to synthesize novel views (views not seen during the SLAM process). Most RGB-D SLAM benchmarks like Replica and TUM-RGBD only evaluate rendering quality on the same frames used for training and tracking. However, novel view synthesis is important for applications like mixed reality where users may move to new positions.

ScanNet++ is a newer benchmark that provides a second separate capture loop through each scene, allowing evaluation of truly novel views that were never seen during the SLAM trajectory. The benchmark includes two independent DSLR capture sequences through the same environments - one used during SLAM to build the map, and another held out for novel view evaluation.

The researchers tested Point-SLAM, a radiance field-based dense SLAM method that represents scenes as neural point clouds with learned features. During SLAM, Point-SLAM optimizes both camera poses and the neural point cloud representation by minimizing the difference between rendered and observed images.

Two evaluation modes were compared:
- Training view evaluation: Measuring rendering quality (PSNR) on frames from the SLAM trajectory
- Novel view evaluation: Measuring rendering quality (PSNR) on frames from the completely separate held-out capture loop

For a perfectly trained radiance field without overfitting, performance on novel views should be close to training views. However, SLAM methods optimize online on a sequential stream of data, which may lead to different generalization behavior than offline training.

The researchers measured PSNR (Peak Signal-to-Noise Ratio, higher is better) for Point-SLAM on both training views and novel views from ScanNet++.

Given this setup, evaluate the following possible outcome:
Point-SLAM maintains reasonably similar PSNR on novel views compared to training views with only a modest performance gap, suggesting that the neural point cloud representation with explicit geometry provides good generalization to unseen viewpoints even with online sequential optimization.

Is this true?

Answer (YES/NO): NO